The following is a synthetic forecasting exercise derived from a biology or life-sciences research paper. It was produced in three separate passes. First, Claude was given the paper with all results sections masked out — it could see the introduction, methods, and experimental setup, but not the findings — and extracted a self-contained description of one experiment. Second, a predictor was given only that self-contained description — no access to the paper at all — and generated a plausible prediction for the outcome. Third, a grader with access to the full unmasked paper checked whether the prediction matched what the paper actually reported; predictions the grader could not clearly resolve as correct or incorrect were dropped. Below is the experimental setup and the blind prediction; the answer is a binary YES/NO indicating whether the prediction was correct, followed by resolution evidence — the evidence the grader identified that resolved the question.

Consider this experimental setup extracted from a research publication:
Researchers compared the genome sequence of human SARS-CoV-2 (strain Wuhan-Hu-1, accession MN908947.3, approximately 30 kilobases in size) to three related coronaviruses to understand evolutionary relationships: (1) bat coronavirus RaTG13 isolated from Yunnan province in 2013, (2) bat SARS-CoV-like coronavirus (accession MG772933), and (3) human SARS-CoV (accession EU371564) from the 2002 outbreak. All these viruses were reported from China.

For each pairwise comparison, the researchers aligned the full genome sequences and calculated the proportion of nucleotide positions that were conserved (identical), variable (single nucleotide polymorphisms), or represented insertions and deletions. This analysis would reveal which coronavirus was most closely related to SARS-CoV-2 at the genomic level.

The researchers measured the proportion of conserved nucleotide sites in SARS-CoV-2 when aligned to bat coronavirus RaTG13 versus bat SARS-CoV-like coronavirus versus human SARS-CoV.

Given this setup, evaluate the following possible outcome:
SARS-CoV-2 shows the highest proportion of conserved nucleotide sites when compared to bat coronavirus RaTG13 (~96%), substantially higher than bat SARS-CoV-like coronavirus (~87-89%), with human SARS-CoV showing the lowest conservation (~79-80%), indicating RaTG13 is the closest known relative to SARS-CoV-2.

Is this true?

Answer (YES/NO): YES